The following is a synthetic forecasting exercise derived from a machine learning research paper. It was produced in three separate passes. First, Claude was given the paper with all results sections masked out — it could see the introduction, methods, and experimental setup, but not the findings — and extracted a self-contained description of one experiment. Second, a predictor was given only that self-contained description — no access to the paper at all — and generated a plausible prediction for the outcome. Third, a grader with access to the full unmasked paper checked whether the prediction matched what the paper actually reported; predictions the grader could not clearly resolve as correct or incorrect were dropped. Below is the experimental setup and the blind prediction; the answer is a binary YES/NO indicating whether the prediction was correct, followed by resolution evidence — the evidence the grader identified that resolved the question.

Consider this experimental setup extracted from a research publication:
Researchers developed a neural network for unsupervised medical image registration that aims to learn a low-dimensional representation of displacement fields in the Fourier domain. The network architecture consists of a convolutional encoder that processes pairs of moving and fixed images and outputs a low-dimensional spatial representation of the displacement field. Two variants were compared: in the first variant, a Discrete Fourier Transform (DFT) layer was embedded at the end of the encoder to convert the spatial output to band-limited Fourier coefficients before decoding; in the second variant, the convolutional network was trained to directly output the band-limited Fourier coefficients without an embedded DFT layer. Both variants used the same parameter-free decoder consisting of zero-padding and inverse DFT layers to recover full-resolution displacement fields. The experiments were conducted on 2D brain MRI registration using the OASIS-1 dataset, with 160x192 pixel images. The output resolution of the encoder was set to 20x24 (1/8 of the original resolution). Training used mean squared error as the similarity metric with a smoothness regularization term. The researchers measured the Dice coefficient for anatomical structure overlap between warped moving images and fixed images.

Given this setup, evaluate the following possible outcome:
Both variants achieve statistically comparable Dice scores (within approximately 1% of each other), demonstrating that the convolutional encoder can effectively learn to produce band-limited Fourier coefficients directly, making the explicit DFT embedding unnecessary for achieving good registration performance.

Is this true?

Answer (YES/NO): NO